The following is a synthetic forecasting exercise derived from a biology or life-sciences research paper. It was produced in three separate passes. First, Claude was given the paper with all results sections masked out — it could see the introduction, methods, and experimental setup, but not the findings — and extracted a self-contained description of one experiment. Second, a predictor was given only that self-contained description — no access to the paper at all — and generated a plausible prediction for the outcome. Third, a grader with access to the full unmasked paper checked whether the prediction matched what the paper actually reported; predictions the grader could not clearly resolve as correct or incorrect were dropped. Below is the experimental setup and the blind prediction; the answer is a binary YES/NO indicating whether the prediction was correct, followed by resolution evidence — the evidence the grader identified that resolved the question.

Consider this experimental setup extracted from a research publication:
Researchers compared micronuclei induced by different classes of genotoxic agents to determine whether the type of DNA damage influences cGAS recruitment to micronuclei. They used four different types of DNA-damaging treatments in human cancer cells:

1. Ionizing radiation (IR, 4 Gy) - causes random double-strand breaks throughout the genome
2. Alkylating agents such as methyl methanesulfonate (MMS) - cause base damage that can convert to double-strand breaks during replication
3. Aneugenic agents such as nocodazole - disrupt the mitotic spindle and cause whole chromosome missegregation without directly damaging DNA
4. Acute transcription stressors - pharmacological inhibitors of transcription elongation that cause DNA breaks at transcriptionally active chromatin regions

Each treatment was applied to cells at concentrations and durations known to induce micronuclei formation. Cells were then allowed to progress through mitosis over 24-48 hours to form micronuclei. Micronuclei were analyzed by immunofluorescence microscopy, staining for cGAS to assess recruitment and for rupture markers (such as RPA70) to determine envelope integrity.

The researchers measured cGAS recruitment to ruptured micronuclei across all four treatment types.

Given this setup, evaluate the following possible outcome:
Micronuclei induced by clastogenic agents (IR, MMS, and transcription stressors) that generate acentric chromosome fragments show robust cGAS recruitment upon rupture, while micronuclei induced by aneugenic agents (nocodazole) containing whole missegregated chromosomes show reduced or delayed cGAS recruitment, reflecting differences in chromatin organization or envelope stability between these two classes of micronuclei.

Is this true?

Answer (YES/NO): NO